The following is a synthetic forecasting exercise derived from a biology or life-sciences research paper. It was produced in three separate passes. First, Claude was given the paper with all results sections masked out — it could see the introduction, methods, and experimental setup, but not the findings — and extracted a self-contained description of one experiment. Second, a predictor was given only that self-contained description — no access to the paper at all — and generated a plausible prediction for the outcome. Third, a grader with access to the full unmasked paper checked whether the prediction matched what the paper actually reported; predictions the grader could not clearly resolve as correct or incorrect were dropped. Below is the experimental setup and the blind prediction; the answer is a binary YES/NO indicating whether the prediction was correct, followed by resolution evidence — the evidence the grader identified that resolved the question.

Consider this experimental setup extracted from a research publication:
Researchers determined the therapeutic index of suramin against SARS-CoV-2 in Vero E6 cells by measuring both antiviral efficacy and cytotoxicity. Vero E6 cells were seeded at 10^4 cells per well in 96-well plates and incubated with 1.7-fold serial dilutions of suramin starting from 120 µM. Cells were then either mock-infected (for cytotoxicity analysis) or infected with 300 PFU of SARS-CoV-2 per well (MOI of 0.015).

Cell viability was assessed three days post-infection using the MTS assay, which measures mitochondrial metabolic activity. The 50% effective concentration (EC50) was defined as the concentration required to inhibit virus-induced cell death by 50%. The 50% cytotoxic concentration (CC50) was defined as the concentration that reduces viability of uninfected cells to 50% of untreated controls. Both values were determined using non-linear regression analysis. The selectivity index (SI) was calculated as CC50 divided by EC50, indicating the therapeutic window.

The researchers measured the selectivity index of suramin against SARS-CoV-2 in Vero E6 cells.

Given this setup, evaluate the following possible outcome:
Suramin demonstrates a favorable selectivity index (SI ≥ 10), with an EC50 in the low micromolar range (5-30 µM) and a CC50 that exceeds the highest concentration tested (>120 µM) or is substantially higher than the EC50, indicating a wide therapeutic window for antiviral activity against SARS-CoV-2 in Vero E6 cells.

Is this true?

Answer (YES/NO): YES